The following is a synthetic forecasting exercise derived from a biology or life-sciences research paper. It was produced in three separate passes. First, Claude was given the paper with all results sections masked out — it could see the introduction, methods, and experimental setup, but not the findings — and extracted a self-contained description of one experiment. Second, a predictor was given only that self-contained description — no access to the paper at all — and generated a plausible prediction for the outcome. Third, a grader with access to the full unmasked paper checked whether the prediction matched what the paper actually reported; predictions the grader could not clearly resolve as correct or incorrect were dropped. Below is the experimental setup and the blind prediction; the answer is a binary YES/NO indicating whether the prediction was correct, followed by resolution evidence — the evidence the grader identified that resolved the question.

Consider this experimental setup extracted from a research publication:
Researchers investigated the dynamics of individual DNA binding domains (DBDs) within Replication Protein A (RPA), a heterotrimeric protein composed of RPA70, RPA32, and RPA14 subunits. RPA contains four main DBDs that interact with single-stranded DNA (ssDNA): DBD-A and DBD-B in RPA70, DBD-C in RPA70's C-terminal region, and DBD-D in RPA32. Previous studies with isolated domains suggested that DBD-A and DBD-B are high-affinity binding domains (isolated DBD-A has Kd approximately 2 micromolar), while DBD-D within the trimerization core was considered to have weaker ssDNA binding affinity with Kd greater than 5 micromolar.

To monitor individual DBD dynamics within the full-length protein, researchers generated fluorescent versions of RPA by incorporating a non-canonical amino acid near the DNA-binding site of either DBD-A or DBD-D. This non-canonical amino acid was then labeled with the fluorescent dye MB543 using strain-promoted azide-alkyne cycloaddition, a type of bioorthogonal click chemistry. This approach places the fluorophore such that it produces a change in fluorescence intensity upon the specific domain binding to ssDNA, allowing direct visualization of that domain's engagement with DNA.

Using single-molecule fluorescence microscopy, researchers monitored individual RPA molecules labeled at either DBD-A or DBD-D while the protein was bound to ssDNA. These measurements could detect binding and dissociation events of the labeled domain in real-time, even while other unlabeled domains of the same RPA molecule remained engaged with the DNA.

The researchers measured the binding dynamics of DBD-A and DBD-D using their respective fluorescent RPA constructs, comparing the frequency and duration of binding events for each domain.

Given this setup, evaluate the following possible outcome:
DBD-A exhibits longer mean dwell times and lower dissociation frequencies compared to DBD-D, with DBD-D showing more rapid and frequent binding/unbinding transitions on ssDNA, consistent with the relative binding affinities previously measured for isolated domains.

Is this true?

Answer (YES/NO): NO